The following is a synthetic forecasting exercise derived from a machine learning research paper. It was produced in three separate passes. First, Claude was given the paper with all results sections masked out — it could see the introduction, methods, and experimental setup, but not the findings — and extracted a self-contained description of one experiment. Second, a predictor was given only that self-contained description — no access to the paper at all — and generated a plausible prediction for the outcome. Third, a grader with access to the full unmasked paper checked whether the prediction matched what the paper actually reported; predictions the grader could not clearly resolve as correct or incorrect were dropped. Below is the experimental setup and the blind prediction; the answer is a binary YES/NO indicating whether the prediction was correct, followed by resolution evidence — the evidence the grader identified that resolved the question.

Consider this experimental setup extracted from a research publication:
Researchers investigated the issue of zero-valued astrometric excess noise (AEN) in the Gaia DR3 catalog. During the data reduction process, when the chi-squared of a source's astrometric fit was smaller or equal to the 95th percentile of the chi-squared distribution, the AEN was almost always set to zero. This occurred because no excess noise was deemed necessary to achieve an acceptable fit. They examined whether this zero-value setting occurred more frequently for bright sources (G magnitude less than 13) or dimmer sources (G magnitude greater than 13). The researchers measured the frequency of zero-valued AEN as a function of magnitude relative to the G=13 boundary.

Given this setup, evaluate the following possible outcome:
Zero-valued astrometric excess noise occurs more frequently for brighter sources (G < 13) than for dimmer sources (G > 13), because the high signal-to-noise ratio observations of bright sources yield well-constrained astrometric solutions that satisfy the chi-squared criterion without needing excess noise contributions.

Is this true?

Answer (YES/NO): NO